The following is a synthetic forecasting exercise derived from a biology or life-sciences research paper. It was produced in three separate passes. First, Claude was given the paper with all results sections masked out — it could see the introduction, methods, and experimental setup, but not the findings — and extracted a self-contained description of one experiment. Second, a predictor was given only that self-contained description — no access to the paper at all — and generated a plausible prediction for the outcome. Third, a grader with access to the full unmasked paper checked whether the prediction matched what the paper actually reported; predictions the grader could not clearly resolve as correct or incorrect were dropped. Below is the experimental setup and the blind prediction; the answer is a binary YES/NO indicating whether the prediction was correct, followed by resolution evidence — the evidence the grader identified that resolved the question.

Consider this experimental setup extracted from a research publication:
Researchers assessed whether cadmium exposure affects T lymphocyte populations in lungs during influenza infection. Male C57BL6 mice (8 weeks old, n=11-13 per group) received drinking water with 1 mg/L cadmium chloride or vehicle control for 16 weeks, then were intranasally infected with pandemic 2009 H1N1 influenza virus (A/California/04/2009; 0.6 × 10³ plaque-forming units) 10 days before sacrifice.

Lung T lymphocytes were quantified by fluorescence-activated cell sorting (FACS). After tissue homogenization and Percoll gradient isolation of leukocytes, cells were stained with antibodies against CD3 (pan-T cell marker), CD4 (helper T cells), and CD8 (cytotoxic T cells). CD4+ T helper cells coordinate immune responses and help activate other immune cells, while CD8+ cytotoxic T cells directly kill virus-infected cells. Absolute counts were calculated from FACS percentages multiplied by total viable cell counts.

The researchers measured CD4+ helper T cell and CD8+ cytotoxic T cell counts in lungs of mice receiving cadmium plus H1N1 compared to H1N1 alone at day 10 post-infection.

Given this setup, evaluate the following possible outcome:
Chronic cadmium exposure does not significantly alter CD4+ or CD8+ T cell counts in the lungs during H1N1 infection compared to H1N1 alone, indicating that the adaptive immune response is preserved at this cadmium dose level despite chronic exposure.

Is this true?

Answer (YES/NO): NO